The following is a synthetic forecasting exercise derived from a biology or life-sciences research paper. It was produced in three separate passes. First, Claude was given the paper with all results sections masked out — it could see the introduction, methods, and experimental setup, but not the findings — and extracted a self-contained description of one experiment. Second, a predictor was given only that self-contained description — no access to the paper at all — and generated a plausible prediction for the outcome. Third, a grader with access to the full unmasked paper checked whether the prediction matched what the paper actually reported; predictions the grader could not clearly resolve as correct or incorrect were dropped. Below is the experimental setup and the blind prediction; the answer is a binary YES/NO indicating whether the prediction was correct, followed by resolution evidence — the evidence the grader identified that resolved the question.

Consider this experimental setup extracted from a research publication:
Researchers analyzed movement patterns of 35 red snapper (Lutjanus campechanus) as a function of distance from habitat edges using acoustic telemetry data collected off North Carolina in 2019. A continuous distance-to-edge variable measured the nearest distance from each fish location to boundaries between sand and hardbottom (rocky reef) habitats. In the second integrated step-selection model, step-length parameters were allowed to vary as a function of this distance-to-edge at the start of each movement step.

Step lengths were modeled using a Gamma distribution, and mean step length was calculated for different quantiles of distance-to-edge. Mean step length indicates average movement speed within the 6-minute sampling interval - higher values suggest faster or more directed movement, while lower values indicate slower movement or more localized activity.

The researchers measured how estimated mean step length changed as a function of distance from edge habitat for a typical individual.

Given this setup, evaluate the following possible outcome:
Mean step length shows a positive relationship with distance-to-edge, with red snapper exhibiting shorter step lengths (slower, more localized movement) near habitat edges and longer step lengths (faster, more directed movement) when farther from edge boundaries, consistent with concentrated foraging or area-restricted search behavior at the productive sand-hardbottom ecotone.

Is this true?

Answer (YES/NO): YES